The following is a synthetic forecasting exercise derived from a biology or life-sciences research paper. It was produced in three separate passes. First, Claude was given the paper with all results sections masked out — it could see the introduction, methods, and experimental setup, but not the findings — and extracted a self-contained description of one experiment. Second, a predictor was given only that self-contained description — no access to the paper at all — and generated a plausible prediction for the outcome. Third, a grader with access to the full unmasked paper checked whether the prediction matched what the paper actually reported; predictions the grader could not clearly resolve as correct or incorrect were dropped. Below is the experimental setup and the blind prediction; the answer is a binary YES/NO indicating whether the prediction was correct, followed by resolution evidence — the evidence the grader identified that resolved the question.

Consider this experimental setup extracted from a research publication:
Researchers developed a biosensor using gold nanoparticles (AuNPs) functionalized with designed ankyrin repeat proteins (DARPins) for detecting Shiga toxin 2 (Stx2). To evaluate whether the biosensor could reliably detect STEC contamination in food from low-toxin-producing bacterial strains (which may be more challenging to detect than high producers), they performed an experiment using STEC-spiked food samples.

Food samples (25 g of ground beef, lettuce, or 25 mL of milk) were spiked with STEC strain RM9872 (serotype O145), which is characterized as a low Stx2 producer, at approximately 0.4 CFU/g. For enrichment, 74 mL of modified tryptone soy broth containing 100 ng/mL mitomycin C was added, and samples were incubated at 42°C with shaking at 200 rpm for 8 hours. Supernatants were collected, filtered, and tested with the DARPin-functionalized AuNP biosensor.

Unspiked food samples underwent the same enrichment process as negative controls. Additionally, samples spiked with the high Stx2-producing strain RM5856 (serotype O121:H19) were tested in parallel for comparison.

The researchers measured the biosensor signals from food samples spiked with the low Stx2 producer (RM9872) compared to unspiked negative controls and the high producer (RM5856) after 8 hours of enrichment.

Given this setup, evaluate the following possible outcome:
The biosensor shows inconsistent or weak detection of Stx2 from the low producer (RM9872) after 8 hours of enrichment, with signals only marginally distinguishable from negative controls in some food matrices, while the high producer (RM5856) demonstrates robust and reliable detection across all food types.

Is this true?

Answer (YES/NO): NO